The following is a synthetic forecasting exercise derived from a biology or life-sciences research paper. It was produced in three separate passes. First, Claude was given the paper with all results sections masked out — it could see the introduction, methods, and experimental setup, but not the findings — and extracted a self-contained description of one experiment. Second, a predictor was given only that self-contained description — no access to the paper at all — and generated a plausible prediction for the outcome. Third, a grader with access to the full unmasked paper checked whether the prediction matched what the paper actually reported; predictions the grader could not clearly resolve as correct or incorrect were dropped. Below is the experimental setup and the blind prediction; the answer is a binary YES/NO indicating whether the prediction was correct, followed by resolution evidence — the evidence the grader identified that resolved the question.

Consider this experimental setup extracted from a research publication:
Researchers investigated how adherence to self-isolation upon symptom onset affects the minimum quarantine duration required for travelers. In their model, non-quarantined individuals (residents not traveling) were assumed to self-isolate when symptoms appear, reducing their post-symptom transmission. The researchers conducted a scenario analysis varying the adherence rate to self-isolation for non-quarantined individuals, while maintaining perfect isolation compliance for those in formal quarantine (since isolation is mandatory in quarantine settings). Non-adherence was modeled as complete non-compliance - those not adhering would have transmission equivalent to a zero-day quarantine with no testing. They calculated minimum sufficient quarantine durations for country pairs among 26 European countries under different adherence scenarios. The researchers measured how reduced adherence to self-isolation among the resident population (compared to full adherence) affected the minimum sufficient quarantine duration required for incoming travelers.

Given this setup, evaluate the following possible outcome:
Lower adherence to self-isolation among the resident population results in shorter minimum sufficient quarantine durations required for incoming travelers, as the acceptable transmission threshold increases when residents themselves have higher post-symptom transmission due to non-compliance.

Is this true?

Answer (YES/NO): NO